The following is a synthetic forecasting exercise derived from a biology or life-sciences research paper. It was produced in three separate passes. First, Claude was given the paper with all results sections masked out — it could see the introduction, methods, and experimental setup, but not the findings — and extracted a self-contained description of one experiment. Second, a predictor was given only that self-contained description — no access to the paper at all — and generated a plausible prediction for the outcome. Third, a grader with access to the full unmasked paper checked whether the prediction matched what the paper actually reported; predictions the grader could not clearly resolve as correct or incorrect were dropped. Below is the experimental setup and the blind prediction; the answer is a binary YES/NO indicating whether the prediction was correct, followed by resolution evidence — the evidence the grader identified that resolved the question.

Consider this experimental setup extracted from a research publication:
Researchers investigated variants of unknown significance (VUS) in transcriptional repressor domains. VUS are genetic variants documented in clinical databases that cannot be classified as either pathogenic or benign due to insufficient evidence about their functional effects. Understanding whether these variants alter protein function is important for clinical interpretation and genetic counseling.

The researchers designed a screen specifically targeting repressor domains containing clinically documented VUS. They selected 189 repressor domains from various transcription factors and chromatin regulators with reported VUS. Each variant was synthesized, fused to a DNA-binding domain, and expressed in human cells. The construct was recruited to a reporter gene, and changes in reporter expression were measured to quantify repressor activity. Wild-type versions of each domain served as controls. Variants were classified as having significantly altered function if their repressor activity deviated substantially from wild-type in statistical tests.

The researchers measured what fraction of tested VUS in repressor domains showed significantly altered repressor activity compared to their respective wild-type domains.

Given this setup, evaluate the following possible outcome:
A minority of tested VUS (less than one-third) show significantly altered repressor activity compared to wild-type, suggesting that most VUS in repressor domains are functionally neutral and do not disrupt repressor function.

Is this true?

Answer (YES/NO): NO